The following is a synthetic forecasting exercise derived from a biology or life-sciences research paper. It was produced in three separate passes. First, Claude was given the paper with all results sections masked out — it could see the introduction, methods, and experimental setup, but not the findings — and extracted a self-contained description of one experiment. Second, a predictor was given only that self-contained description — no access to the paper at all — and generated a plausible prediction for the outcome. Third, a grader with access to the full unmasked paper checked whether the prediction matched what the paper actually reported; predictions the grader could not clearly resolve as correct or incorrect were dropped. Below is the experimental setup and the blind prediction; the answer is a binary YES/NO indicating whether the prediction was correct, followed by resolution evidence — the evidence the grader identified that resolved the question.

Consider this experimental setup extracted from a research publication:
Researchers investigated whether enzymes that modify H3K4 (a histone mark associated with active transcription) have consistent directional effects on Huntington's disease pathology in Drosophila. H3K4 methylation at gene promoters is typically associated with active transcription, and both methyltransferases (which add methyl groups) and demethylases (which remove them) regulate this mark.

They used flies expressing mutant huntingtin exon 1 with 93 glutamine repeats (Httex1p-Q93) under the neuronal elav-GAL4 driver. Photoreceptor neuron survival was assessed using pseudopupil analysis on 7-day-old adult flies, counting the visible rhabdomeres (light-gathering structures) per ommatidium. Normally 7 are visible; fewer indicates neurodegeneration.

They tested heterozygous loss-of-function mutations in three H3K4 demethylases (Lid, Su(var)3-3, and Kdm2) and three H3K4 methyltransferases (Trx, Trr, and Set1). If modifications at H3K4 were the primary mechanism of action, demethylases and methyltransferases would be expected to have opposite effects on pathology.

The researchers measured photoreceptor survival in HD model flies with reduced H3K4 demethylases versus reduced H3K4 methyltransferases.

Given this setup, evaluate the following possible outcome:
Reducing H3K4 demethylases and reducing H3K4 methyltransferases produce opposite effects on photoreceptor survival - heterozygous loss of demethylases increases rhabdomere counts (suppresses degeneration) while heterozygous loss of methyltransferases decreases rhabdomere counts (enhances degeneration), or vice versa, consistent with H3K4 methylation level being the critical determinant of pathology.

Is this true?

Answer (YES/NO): NO